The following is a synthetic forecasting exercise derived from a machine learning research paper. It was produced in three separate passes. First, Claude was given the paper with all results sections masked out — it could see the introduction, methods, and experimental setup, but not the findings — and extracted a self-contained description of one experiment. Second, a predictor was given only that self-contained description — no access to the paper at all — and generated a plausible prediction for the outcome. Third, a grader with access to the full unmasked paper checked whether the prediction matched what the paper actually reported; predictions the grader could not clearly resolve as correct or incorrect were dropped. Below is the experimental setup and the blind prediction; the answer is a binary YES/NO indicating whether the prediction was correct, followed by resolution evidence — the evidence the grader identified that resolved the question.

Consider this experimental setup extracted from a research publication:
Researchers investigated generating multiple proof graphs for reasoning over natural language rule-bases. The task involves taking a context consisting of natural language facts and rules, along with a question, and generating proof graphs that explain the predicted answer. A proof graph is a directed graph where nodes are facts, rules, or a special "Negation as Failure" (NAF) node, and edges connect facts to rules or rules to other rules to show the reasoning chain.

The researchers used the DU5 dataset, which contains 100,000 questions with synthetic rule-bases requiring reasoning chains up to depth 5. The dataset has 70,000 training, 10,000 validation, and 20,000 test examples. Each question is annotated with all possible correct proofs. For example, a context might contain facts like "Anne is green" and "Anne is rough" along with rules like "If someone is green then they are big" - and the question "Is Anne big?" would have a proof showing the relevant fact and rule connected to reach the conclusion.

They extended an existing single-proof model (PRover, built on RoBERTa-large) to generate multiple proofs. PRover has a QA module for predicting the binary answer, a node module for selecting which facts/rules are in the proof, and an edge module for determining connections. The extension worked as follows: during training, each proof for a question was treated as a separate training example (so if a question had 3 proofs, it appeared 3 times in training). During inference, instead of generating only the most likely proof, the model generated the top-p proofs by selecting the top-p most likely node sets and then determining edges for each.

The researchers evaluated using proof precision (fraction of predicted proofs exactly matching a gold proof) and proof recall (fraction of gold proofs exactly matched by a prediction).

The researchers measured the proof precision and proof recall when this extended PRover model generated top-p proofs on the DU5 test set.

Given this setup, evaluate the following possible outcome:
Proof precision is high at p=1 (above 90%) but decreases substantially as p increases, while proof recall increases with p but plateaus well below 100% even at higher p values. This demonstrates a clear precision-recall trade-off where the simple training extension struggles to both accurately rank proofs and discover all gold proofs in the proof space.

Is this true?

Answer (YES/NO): NO